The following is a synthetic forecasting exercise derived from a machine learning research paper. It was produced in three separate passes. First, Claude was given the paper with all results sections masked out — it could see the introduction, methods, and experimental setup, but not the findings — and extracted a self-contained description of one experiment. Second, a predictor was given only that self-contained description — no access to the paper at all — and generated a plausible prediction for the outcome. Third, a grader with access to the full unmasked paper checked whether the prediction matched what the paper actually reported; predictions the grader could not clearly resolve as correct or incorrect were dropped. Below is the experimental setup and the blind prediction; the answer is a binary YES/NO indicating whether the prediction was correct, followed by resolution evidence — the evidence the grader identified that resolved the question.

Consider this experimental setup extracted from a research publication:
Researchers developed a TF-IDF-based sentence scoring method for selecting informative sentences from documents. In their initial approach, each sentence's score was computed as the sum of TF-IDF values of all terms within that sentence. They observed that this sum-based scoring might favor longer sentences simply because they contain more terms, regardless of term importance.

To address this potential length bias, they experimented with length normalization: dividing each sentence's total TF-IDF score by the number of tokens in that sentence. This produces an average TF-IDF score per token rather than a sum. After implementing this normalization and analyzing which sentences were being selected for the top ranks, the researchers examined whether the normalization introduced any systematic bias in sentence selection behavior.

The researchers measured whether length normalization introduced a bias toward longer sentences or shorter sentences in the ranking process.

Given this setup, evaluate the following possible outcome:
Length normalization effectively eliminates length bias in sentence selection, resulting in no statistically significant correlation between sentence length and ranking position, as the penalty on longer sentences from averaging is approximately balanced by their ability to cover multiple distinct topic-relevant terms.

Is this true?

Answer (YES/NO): NO